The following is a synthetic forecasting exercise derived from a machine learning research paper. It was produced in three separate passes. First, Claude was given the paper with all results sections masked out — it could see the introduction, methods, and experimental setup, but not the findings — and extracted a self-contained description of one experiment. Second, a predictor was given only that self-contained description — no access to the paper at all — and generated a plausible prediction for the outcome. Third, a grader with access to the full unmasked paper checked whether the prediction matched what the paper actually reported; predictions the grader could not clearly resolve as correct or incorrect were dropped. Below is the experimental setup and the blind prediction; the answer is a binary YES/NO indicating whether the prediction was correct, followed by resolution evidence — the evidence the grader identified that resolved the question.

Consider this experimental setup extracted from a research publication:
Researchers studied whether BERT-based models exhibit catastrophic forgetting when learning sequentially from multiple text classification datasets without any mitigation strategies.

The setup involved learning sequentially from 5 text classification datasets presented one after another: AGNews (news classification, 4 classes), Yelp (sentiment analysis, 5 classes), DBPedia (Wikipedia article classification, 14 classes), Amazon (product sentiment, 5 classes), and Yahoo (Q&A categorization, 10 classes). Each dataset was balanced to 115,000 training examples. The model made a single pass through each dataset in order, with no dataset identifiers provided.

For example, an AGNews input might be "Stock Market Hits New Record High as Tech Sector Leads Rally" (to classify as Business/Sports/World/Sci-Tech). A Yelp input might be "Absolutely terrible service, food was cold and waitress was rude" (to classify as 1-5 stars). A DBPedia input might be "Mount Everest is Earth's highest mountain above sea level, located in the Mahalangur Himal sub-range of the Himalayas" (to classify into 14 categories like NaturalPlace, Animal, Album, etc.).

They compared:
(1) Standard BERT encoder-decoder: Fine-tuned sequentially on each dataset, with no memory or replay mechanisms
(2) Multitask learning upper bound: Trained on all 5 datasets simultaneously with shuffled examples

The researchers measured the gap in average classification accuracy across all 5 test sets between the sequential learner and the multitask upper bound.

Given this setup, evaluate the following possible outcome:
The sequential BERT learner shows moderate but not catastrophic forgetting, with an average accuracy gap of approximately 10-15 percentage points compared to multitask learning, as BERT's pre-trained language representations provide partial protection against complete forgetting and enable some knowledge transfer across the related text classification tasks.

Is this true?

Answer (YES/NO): NO